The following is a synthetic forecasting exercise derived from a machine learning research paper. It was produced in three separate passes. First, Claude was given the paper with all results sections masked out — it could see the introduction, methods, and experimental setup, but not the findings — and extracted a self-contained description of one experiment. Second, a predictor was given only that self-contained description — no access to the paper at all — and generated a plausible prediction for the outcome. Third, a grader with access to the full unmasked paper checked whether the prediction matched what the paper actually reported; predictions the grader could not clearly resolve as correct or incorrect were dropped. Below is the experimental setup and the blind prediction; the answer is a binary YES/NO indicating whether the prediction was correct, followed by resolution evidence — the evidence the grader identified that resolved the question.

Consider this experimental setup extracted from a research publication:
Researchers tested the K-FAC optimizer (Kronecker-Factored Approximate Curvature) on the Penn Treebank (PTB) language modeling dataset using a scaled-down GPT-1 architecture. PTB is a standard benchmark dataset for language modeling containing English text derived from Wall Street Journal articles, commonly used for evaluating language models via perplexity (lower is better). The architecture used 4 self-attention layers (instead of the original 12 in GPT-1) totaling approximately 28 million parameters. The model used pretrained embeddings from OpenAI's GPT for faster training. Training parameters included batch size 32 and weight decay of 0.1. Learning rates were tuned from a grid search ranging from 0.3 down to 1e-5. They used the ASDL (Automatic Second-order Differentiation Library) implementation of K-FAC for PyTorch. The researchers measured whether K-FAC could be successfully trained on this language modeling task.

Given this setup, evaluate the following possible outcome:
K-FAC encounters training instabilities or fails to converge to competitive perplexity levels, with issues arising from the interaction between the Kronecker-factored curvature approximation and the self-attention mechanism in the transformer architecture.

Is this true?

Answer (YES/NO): NO